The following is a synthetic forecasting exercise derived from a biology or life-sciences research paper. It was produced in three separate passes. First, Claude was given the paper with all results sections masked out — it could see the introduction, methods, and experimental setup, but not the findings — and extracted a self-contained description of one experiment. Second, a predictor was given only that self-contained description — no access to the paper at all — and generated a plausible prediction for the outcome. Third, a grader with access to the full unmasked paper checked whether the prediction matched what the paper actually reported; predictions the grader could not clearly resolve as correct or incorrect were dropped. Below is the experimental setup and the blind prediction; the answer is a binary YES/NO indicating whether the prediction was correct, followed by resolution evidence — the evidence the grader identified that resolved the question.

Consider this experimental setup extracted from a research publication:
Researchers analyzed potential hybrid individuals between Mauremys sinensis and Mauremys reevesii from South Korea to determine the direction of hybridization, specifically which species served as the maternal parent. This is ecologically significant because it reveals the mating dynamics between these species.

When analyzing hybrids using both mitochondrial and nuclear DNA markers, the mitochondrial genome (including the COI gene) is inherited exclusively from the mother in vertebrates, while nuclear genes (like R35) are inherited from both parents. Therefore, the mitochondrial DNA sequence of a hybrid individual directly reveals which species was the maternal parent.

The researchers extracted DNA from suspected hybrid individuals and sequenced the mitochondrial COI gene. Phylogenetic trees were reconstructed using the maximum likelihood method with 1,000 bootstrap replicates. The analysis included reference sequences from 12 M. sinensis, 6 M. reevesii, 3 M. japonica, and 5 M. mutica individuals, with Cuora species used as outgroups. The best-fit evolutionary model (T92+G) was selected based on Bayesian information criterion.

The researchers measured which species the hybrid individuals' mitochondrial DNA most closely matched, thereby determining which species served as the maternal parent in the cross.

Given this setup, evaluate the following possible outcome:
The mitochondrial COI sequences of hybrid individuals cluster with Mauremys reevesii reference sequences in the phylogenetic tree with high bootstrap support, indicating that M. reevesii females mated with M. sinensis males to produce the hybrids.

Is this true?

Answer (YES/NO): NO